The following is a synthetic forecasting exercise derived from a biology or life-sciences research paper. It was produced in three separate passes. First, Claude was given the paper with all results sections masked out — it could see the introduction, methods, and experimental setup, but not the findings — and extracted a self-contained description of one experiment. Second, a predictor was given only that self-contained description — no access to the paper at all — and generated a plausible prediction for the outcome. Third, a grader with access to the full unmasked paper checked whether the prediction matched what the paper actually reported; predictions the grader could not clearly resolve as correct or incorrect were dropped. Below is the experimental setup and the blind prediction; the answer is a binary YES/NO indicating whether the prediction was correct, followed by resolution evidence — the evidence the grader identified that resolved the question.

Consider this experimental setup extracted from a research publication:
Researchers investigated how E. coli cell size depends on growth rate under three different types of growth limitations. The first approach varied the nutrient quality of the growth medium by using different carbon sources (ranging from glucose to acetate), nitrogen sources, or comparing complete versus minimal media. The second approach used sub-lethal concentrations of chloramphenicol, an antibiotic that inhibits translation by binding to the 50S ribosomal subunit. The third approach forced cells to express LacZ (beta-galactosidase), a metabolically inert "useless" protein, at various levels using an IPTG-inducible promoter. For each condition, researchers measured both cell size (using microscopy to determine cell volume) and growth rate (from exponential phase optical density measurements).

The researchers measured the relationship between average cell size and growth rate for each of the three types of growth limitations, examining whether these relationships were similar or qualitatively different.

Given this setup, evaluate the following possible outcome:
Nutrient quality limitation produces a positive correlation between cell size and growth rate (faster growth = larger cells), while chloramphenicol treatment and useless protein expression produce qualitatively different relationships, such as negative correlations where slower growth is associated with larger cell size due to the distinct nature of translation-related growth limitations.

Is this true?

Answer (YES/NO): NO